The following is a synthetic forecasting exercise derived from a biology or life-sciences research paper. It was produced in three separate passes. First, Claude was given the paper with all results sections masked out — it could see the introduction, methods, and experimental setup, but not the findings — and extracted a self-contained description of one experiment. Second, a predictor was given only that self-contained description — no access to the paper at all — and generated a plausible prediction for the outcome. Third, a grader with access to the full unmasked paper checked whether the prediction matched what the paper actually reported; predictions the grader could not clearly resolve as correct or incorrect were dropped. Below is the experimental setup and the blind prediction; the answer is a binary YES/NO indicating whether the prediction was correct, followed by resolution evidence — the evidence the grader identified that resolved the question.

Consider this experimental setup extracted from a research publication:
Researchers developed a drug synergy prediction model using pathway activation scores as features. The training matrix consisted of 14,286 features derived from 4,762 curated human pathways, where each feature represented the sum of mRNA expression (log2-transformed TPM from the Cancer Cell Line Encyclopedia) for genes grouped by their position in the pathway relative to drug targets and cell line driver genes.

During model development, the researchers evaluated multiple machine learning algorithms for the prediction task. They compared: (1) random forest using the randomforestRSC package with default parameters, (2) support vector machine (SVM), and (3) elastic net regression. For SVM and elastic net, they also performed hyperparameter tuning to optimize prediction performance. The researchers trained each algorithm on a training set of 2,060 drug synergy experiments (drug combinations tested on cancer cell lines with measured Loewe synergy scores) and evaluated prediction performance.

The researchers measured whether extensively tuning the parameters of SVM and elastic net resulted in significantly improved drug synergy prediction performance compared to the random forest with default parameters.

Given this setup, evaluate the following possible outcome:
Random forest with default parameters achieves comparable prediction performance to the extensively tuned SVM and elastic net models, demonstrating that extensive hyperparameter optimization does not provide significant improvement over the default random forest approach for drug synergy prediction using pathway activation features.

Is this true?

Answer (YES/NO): YES